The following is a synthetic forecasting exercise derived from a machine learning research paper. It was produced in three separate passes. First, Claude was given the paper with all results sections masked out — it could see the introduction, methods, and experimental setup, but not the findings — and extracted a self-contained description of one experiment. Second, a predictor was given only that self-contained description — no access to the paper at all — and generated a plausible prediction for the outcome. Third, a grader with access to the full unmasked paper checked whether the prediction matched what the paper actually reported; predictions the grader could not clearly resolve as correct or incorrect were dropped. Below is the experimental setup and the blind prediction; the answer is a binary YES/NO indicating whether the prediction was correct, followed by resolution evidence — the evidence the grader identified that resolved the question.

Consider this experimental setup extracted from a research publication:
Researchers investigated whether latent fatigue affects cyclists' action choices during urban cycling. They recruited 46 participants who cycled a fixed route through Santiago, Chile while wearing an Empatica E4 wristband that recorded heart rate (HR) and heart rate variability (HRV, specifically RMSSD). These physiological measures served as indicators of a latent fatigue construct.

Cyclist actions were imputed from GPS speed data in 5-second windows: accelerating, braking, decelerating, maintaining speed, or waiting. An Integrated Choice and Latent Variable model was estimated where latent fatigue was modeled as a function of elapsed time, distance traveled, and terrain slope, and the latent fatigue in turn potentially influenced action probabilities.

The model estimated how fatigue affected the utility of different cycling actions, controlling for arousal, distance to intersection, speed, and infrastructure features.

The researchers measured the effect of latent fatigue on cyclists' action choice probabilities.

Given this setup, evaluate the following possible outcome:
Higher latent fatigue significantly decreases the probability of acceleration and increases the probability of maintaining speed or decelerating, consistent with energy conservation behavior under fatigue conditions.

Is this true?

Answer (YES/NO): NO